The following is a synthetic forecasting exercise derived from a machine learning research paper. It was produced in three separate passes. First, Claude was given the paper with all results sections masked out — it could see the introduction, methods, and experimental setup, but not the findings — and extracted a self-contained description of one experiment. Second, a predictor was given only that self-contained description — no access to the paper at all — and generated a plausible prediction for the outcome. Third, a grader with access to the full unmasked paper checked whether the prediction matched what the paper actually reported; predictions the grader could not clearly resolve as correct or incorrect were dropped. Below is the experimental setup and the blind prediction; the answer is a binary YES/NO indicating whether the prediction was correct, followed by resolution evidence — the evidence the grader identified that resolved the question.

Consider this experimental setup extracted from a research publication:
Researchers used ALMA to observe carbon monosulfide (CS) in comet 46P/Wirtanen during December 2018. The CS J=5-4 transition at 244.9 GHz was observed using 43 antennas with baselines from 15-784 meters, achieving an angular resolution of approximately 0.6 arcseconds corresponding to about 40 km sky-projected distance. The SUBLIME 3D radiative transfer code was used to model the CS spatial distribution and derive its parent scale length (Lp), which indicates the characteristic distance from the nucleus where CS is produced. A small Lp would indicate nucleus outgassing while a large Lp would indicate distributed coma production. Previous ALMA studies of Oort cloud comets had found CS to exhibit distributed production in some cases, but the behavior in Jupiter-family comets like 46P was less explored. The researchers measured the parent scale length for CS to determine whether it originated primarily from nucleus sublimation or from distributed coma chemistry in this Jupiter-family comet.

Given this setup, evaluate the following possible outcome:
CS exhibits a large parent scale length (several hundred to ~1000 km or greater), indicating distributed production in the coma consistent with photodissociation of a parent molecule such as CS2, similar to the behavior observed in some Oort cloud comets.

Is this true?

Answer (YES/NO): NO